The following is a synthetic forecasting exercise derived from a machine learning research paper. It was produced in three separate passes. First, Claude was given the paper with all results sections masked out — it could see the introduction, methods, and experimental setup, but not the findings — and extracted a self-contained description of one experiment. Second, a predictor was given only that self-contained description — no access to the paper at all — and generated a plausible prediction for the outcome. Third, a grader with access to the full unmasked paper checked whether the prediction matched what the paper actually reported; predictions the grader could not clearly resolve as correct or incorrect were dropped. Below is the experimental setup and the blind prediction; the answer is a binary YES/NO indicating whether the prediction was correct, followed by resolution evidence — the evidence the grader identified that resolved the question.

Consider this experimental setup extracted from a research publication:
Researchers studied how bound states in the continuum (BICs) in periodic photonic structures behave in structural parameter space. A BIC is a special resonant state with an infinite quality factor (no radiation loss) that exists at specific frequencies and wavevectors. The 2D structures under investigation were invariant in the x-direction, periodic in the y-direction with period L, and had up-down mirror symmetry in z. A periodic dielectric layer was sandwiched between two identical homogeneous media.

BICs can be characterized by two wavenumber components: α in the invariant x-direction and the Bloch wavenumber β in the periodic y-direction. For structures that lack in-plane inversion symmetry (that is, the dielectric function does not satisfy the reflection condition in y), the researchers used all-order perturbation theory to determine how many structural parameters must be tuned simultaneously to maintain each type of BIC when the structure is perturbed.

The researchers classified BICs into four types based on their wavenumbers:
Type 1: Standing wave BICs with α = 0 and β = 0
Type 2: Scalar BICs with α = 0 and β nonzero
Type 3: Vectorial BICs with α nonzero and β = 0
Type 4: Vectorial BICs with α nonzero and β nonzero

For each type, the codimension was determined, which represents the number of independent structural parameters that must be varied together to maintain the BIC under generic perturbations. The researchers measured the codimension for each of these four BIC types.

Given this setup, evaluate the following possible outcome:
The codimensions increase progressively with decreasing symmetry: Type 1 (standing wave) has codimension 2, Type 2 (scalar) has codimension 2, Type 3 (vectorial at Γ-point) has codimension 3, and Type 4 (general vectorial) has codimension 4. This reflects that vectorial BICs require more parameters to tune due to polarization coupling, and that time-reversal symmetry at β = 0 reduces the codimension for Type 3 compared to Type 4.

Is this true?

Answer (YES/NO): NO